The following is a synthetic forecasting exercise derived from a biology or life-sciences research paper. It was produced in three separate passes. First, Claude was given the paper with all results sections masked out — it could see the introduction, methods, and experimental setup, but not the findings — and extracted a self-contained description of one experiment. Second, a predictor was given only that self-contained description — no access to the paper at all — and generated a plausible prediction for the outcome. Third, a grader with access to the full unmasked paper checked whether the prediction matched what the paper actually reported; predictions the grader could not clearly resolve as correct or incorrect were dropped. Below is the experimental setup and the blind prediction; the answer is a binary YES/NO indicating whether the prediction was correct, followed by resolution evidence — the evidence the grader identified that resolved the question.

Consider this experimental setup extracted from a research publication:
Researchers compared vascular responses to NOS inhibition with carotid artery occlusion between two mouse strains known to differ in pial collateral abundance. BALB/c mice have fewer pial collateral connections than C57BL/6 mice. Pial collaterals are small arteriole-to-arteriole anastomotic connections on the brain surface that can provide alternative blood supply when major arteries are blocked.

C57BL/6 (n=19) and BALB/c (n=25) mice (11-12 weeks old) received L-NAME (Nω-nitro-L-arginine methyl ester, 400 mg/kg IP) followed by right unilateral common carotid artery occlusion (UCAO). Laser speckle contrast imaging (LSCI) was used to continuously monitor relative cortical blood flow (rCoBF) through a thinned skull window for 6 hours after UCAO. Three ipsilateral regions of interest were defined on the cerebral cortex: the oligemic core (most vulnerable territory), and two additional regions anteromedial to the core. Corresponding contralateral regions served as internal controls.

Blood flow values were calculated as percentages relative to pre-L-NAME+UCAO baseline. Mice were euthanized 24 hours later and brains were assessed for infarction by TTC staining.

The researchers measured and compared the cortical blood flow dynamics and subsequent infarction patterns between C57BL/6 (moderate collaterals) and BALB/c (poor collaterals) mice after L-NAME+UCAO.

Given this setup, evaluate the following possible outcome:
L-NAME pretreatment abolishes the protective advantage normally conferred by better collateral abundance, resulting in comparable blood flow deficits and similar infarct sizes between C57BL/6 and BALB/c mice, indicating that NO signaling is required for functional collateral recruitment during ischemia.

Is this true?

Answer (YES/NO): NO